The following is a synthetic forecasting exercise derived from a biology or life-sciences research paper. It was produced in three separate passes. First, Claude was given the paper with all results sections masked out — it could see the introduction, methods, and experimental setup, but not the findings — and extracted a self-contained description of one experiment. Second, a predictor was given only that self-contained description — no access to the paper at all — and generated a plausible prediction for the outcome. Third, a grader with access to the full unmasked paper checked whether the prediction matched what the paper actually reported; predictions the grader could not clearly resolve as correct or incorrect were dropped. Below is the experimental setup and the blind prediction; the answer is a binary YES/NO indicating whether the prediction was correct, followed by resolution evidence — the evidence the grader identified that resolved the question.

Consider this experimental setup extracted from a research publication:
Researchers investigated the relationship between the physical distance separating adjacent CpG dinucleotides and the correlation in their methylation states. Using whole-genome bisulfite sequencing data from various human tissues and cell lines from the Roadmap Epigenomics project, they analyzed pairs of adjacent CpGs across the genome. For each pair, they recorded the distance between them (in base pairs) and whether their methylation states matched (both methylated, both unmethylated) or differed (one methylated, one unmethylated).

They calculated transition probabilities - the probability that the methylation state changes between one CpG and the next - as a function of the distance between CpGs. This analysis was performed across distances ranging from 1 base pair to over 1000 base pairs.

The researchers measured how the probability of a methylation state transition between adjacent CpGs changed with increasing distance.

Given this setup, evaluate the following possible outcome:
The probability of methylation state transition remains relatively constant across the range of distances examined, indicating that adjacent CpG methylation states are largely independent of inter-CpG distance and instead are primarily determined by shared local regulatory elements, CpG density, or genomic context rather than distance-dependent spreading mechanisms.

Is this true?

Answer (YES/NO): NO